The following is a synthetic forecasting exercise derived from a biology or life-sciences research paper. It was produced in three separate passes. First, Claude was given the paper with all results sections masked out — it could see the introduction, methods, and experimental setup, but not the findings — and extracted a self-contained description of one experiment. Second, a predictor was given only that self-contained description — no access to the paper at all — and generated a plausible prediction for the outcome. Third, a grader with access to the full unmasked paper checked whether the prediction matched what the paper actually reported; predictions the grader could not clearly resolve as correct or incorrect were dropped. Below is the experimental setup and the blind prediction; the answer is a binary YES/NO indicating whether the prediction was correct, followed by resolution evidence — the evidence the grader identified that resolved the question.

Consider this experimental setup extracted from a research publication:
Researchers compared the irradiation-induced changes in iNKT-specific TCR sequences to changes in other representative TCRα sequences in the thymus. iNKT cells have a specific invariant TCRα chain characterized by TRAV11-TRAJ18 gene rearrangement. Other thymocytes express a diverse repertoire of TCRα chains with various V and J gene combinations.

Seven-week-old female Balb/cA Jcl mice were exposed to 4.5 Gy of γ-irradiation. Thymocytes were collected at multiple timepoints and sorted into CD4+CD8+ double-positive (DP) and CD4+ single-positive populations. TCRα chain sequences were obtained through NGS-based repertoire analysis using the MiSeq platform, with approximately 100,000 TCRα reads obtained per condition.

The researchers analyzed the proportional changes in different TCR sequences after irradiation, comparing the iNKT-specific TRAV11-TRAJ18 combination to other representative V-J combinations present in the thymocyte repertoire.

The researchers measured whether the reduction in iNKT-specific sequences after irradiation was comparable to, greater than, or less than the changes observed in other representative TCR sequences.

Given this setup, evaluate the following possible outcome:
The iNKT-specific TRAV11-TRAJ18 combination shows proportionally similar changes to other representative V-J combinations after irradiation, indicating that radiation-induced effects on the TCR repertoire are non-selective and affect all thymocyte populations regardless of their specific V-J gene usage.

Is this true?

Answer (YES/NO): NO